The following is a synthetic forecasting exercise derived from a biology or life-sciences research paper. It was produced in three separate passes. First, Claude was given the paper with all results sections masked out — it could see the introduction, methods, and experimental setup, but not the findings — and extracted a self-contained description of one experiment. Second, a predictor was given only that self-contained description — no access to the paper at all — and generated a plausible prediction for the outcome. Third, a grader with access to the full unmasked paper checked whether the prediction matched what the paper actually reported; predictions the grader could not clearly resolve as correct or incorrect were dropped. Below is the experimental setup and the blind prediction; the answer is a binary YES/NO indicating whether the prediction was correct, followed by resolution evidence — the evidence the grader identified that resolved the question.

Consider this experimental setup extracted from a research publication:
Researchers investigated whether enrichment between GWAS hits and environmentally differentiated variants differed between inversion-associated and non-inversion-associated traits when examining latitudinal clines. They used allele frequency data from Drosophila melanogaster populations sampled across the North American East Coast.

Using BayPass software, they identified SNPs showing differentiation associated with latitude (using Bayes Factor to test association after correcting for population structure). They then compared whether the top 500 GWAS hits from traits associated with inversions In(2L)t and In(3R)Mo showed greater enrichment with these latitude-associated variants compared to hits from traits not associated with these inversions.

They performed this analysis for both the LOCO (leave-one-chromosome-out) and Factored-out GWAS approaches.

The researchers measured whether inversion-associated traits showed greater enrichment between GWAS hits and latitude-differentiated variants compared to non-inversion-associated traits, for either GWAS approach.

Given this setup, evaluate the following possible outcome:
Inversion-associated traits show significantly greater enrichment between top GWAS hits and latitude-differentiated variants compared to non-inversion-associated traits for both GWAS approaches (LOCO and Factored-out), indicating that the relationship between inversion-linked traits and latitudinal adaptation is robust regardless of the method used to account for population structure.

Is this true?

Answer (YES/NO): NO